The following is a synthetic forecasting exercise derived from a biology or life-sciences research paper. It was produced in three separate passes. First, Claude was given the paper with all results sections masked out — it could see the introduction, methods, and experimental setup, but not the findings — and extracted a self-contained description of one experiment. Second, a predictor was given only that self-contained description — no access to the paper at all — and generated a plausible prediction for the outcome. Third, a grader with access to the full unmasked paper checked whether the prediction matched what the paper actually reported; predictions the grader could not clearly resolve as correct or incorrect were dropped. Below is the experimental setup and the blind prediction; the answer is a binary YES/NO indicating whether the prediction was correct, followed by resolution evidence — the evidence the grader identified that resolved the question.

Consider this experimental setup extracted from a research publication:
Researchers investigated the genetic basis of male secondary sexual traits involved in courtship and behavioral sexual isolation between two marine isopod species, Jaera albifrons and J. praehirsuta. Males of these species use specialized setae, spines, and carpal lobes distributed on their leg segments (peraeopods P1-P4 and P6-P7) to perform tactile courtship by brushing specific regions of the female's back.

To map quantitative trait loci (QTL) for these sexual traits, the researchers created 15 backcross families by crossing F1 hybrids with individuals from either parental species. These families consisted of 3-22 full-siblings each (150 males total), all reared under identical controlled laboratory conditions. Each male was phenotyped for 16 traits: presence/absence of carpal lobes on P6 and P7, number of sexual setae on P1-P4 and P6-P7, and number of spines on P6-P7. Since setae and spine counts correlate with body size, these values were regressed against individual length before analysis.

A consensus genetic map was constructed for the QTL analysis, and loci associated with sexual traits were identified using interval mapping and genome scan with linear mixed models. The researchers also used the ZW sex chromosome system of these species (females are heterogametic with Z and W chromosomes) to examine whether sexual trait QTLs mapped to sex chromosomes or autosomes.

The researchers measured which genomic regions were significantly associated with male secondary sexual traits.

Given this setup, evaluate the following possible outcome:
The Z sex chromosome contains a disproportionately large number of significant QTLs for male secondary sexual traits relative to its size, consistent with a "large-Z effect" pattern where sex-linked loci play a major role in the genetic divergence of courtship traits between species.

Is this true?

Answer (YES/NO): YES